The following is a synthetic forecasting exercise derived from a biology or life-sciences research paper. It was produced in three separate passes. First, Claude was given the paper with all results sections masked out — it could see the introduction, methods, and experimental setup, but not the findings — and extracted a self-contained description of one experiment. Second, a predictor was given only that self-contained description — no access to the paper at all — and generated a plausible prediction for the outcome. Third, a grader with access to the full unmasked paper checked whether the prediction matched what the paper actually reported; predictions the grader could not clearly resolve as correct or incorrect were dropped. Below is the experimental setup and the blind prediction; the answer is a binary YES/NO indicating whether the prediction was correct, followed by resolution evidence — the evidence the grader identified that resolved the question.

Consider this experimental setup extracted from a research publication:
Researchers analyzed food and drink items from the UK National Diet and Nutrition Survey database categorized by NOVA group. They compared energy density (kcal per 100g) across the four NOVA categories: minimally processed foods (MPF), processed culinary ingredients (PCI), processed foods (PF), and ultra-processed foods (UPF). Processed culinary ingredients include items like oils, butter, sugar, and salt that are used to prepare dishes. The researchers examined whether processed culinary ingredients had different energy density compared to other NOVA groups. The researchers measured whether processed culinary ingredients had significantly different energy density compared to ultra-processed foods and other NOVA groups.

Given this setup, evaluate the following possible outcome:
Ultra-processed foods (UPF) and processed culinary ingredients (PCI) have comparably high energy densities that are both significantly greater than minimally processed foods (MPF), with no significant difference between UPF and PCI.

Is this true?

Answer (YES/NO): NO